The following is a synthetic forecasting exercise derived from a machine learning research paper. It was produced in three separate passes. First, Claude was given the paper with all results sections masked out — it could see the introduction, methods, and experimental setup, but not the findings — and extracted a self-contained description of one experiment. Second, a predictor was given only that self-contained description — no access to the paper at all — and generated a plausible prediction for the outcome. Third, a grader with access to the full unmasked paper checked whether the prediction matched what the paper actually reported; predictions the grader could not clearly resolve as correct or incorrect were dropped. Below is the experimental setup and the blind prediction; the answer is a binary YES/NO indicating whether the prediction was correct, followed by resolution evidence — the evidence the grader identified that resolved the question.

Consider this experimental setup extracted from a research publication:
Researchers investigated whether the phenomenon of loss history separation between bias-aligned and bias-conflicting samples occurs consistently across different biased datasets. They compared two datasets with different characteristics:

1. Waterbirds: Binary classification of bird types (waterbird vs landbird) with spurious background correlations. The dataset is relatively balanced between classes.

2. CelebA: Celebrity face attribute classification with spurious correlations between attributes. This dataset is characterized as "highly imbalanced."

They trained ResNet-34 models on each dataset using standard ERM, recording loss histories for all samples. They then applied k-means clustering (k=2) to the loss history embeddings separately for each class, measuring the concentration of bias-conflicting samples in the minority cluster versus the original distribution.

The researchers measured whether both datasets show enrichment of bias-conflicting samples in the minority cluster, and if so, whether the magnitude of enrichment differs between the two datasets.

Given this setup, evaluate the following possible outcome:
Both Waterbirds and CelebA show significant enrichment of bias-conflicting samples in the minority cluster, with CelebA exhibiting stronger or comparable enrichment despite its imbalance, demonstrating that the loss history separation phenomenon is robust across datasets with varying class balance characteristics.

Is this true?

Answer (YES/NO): NO